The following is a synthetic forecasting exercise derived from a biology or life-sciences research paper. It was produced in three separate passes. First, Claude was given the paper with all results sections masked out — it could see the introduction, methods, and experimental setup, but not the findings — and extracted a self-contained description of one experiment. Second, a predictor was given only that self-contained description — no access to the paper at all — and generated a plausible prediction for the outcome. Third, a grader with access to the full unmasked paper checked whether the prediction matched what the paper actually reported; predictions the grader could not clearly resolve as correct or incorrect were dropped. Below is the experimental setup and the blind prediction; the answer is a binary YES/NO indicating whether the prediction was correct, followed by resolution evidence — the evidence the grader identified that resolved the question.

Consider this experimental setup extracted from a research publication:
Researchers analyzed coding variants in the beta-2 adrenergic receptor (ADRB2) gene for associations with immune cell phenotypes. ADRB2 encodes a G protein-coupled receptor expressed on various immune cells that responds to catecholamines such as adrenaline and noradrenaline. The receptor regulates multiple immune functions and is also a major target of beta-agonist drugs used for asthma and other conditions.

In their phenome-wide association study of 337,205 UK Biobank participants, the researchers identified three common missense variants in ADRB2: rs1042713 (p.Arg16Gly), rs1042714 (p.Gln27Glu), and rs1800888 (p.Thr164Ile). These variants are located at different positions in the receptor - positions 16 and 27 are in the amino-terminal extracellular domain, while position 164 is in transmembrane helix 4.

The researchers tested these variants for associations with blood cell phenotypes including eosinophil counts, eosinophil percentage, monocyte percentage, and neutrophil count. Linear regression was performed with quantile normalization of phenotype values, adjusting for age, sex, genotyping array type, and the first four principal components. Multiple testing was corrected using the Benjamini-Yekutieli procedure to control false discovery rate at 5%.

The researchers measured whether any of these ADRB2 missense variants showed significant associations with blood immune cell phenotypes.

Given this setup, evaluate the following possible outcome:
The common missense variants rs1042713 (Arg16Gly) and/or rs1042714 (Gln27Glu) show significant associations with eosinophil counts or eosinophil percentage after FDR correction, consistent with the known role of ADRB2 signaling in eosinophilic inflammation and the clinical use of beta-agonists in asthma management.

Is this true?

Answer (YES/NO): YES